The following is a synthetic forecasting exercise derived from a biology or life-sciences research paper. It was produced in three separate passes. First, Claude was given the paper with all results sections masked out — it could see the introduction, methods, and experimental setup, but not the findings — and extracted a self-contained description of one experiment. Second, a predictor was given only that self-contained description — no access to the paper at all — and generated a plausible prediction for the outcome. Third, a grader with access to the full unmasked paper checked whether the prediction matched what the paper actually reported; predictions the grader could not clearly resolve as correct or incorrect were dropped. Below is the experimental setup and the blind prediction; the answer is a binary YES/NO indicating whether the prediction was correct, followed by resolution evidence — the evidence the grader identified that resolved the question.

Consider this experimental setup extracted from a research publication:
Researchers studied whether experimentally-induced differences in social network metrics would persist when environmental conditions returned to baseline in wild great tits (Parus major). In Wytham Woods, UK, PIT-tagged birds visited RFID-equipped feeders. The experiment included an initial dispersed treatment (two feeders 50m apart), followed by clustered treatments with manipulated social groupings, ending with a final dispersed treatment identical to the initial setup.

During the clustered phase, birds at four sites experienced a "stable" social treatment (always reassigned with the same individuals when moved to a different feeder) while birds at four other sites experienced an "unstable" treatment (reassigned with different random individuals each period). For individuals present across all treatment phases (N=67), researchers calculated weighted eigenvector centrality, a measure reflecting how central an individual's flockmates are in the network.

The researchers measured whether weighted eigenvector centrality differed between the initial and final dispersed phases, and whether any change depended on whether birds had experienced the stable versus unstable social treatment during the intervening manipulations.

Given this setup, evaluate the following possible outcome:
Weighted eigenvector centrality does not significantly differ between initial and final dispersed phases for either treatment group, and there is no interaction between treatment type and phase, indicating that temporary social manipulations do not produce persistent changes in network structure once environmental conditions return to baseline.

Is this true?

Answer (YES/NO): NO